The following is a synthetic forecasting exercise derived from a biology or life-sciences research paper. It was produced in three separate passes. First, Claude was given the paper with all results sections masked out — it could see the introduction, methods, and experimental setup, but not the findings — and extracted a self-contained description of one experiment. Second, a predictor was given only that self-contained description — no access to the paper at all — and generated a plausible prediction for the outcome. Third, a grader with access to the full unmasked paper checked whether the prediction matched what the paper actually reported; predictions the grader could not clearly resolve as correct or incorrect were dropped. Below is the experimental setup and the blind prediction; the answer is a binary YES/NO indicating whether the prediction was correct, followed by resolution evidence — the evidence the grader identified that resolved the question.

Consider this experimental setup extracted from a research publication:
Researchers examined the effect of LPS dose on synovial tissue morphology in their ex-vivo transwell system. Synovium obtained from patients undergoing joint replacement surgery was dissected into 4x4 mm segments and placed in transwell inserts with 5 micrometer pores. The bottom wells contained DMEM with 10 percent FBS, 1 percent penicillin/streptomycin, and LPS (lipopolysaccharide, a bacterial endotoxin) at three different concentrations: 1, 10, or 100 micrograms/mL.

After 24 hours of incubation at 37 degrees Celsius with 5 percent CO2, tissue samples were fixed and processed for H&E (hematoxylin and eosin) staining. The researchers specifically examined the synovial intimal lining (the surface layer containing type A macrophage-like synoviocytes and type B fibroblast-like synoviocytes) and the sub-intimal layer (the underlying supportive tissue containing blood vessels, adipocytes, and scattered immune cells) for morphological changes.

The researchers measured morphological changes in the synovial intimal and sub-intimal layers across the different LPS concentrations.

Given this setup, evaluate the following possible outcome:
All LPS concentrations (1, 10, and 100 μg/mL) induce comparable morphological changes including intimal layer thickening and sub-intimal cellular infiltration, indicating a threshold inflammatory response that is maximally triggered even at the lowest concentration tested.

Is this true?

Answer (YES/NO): NO